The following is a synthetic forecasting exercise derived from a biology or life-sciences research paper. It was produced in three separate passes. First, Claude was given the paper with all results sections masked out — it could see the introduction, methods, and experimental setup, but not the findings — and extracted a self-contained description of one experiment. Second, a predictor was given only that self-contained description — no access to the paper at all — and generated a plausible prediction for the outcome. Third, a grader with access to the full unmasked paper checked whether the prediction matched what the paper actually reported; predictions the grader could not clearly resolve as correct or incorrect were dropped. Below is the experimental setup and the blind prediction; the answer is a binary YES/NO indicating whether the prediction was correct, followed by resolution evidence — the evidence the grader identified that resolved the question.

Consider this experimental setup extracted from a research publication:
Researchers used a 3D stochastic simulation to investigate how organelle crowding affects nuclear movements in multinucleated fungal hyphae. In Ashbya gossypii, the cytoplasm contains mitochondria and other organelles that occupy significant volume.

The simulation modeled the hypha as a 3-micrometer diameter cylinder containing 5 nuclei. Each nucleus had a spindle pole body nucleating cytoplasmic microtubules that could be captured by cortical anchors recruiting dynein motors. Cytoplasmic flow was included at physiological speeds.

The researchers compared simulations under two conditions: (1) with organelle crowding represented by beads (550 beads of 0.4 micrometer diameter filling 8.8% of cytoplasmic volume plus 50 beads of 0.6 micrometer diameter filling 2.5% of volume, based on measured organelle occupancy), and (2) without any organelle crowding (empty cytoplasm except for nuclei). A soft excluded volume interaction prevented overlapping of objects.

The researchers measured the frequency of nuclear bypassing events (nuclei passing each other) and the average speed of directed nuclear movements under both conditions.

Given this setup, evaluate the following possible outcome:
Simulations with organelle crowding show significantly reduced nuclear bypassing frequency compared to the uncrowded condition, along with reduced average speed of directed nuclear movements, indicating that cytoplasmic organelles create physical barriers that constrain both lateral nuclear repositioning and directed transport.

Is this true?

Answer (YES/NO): NO